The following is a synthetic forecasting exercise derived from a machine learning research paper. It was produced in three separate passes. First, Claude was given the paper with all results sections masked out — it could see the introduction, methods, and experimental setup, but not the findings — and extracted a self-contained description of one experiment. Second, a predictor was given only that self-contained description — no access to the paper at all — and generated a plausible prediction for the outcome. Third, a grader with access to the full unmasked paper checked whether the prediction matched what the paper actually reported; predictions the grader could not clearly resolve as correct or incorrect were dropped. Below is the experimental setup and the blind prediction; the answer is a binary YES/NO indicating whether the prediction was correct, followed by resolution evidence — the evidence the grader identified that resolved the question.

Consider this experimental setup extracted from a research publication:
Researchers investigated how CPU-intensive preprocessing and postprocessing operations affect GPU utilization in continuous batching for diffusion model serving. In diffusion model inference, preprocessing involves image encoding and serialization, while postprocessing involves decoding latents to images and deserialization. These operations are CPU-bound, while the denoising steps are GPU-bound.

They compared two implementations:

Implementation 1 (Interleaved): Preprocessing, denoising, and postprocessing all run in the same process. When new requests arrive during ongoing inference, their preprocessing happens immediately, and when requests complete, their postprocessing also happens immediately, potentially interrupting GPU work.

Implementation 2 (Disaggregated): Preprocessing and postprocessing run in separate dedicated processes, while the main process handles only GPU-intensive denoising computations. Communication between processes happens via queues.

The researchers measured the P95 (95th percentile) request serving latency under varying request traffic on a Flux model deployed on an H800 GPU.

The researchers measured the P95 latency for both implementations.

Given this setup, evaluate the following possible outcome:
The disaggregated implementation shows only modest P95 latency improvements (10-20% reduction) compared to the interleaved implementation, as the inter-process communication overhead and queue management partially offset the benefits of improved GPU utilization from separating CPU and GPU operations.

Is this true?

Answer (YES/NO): NO